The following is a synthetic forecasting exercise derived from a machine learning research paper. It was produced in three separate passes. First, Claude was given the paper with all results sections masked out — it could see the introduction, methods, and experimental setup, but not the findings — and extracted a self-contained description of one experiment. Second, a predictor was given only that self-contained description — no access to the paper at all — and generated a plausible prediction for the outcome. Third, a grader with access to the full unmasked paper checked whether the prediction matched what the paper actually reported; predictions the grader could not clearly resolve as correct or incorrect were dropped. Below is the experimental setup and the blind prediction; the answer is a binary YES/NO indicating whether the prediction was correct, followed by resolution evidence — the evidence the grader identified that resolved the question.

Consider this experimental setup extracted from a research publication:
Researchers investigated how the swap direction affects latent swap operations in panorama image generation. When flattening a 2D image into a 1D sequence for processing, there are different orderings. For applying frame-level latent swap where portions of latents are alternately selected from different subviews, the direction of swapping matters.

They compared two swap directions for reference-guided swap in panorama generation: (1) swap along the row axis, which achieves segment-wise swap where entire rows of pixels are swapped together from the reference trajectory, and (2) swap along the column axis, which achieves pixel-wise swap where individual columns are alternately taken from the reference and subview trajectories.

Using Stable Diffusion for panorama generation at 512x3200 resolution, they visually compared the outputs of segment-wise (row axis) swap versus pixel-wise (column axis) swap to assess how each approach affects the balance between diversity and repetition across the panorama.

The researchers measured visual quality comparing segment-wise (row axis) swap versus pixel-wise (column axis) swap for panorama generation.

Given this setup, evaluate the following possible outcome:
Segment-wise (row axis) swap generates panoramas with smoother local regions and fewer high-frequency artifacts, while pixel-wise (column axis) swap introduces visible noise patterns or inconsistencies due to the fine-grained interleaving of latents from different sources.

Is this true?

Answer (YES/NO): NO